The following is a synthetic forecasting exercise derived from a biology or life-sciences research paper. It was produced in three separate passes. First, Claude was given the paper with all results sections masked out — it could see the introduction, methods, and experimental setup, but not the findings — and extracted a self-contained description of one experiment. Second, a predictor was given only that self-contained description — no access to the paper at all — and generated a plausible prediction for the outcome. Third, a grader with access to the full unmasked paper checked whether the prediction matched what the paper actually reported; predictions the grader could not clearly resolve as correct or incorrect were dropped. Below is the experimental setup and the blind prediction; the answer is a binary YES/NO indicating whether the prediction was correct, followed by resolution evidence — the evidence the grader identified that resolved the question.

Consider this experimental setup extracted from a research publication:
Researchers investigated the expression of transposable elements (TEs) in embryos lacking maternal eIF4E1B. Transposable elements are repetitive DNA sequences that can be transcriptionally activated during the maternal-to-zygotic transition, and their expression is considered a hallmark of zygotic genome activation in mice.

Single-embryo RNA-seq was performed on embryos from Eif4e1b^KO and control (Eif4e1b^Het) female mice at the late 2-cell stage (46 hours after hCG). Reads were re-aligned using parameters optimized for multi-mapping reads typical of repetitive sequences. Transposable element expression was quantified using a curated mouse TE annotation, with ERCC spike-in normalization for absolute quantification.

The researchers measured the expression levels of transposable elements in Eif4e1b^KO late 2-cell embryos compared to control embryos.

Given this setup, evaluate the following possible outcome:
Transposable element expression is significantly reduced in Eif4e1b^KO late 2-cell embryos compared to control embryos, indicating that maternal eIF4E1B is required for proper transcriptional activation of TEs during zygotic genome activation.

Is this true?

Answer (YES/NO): YES